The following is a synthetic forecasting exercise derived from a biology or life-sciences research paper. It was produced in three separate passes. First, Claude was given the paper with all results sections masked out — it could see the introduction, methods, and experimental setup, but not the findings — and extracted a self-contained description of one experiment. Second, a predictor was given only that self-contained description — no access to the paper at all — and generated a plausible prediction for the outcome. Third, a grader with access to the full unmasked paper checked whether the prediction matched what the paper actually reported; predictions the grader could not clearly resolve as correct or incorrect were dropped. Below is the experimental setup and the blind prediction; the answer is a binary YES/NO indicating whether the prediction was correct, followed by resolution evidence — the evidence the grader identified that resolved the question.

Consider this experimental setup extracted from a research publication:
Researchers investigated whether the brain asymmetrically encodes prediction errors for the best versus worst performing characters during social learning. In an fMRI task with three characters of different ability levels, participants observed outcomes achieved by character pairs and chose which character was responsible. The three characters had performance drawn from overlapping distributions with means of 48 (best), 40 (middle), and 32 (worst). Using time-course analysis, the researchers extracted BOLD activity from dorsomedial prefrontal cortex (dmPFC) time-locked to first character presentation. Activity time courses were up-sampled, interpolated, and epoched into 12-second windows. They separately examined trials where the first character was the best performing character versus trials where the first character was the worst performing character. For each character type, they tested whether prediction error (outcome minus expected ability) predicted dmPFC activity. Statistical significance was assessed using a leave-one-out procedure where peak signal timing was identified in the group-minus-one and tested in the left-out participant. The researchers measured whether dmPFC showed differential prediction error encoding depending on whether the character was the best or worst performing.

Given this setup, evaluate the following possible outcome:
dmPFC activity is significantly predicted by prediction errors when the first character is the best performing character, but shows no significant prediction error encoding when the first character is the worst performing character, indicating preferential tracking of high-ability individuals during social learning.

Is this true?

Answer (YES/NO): NO